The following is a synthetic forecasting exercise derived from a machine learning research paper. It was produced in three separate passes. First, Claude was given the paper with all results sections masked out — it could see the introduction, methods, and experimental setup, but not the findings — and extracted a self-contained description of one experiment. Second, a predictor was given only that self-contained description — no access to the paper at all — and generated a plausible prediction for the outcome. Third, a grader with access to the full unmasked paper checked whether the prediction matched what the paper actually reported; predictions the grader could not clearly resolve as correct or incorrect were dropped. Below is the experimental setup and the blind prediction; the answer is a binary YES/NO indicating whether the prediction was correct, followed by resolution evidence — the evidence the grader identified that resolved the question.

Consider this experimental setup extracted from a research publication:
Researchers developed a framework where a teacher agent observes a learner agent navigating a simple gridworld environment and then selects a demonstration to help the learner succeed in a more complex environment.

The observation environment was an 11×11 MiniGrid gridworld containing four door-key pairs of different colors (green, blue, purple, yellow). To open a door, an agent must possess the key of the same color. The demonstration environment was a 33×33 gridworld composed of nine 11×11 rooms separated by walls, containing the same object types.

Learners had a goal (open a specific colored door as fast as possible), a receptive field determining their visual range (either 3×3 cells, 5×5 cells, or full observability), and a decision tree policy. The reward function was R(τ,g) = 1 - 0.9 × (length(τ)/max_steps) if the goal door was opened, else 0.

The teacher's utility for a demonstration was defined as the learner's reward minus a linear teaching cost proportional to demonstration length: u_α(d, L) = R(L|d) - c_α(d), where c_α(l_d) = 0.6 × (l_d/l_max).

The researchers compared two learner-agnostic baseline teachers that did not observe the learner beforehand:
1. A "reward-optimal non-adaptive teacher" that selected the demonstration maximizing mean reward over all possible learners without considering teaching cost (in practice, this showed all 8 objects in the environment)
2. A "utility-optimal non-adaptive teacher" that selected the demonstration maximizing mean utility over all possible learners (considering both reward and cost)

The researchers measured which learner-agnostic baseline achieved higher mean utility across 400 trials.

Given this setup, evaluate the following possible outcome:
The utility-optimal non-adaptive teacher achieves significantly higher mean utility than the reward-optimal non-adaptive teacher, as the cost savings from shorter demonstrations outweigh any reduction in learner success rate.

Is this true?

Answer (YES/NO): YES